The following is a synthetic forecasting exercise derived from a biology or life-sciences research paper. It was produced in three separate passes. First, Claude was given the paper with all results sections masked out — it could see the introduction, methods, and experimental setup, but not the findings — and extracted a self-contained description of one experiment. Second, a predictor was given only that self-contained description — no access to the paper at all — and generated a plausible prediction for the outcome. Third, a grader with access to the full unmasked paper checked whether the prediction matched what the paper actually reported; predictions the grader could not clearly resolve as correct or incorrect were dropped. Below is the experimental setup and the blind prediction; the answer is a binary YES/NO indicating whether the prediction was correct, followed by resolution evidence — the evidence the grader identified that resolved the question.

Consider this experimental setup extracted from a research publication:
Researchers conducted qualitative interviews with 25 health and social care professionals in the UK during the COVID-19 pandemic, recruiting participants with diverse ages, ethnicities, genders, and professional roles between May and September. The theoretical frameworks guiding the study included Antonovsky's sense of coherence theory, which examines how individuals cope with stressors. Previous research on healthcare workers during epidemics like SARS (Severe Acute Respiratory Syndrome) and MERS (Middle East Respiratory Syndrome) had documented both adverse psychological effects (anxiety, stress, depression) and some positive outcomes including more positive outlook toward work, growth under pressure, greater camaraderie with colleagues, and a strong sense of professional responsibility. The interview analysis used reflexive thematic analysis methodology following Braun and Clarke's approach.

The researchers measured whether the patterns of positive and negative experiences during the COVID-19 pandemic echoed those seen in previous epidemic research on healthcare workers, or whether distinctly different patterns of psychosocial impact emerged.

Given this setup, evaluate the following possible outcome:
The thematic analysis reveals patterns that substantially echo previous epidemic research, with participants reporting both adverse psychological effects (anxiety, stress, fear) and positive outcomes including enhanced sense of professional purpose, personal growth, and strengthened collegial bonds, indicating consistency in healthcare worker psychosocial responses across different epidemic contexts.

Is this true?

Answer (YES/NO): YES